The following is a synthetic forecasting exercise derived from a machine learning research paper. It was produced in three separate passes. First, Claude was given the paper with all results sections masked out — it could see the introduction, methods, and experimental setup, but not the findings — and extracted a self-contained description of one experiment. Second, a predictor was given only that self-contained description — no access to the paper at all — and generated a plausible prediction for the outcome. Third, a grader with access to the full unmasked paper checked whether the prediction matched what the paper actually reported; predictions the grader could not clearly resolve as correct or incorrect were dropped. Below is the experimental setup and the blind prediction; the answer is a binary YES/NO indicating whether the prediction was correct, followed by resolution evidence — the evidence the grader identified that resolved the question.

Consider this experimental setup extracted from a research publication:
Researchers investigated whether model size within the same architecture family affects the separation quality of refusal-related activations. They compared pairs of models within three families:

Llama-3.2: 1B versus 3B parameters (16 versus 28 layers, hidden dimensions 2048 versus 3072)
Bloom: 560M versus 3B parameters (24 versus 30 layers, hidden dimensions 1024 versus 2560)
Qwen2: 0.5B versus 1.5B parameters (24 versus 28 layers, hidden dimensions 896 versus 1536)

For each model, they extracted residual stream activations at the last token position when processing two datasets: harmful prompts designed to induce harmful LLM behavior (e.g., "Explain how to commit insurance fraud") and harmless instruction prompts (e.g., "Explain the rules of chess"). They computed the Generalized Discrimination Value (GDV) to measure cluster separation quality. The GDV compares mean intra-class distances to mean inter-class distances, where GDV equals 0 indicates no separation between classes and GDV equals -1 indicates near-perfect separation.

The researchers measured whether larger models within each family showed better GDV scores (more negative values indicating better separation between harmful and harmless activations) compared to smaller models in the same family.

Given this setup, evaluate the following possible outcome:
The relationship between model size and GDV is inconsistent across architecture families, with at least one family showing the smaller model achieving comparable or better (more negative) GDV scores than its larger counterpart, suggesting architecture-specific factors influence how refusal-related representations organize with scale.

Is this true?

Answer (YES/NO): YES